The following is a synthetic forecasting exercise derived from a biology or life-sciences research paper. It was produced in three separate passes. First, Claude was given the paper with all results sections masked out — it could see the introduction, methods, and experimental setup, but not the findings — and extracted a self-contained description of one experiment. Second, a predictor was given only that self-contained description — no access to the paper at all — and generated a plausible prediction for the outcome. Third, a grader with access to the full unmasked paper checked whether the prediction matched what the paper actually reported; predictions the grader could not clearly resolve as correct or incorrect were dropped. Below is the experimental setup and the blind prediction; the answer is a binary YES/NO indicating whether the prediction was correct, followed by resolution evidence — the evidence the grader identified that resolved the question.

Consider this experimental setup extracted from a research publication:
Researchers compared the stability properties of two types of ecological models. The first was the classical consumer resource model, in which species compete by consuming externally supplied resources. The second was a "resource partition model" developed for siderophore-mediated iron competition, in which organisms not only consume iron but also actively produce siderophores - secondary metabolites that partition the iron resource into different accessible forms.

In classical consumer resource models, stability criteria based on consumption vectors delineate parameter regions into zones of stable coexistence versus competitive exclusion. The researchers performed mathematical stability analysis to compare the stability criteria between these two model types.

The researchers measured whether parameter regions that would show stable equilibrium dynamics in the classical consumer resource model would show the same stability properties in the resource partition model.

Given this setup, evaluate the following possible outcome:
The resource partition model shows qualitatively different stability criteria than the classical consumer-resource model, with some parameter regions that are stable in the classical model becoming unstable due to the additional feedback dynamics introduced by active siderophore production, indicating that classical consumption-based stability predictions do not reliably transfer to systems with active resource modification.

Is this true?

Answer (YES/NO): YES